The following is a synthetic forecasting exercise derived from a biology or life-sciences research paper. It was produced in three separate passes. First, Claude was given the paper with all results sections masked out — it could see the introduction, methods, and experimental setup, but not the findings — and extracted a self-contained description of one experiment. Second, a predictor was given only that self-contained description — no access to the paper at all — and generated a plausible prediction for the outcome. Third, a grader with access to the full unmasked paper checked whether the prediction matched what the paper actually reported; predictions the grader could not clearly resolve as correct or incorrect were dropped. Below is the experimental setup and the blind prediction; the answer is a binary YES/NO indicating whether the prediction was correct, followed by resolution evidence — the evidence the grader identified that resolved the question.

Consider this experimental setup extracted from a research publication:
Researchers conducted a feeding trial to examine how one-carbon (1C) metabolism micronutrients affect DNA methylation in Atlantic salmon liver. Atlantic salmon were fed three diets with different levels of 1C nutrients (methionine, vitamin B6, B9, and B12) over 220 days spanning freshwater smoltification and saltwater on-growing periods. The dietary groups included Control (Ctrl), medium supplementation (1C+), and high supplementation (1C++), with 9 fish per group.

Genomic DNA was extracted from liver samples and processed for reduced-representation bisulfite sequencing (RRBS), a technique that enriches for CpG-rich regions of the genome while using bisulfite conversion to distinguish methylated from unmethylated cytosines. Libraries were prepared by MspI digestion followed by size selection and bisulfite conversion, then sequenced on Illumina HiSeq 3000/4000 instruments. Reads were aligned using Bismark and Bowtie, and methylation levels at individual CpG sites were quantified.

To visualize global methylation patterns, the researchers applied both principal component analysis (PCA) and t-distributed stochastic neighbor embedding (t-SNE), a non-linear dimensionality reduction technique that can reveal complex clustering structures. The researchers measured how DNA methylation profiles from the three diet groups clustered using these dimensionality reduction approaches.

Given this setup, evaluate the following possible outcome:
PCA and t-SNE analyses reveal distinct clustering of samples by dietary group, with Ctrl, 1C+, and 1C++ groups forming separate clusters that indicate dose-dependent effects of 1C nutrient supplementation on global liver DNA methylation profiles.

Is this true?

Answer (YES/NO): NO